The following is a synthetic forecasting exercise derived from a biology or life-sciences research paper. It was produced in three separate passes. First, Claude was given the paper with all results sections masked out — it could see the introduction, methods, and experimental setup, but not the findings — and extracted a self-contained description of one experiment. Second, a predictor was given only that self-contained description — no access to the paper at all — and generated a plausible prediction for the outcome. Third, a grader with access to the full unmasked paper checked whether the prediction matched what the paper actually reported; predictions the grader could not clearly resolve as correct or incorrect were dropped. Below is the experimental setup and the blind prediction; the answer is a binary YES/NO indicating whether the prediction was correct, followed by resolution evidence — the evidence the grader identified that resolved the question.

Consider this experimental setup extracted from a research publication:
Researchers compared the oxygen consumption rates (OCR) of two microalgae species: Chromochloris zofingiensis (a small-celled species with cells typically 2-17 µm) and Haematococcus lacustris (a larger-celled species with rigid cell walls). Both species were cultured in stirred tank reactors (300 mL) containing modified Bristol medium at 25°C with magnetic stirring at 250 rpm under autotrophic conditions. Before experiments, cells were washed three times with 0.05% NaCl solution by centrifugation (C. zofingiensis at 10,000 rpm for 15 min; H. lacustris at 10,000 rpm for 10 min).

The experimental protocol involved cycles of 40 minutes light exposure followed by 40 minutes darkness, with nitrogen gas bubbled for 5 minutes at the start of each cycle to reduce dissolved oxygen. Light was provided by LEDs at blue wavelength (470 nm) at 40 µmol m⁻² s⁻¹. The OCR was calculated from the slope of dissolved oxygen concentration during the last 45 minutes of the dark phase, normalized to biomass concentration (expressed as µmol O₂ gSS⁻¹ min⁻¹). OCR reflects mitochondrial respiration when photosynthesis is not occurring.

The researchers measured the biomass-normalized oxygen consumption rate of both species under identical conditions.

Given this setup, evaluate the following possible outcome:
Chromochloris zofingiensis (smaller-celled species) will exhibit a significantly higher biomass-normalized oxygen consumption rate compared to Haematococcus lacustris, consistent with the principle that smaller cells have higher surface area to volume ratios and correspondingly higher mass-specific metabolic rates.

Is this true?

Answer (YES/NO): YES